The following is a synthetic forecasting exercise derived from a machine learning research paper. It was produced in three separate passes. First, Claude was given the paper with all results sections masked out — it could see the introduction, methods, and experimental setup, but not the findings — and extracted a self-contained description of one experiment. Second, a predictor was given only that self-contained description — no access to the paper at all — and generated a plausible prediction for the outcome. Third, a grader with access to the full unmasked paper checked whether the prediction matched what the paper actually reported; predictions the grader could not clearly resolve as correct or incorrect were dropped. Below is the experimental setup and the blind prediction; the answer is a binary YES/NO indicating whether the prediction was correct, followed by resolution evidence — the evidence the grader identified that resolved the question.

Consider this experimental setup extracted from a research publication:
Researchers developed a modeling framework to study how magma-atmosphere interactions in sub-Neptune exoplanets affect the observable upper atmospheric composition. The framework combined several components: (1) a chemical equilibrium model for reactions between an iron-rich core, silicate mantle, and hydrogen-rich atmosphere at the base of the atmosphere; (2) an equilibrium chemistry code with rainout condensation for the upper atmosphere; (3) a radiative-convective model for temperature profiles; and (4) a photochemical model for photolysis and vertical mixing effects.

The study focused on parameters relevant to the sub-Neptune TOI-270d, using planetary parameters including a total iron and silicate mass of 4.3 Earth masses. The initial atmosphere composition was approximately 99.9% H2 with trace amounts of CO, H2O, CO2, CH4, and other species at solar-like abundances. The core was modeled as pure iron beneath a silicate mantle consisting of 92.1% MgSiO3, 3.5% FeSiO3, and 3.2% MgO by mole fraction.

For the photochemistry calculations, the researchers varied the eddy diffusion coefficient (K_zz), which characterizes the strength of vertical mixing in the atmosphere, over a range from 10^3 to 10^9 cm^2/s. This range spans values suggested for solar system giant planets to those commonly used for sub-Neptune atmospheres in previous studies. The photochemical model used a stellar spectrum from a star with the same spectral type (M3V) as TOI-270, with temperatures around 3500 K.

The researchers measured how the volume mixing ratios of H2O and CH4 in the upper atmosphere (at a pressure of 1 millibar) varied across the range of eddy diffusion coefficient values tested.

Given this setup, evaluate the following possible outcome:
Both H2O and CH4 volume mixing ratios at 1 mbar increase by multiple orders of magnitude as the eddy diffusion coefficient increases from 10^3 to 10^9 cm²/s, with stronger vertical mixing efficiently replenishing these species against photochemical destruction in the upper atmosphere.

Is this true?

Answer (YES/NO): NO